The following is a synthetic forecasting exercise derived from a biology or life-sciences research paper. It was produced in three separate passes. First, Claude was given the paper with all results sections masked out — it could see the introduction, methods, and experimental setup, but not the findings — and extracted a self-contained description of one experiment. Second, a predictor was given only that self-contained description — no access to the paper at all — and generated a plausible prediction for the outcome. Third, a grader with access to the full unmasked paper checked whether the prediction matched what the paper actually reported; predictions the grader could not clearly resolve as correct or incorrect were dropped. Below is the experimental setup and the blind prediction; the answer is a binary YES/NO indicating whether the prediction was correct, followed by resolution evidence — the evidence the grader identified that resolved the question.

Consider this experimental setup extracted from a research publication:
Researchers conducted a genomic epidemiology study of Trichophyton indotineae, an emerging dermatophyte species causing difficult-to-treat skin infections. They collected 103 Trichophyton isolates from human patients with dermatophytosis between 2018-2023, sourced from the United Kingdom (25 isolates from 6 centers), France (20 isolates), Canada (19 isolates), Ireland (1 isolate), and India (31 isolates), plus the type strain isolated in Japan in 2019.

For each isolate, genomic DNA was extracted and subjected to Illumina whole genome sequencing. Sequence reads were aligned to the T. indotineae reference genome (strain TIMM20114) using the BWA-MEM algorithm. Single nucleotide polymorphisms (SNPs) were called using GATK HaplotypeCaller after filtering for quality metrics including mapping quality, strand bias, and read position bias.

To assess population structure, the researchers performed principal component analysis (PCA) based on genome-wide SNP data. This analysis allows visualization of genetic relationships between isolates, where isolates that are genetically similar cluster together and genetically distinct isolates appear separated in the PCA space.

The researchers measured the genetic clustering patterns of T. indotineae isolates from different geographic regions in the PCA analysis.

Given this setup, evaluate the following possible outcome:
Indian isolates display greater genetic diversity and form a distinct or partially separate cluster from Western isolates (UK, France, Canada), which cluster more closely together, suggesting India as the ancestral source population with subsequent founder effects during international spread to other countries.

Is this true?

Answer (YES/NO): NO